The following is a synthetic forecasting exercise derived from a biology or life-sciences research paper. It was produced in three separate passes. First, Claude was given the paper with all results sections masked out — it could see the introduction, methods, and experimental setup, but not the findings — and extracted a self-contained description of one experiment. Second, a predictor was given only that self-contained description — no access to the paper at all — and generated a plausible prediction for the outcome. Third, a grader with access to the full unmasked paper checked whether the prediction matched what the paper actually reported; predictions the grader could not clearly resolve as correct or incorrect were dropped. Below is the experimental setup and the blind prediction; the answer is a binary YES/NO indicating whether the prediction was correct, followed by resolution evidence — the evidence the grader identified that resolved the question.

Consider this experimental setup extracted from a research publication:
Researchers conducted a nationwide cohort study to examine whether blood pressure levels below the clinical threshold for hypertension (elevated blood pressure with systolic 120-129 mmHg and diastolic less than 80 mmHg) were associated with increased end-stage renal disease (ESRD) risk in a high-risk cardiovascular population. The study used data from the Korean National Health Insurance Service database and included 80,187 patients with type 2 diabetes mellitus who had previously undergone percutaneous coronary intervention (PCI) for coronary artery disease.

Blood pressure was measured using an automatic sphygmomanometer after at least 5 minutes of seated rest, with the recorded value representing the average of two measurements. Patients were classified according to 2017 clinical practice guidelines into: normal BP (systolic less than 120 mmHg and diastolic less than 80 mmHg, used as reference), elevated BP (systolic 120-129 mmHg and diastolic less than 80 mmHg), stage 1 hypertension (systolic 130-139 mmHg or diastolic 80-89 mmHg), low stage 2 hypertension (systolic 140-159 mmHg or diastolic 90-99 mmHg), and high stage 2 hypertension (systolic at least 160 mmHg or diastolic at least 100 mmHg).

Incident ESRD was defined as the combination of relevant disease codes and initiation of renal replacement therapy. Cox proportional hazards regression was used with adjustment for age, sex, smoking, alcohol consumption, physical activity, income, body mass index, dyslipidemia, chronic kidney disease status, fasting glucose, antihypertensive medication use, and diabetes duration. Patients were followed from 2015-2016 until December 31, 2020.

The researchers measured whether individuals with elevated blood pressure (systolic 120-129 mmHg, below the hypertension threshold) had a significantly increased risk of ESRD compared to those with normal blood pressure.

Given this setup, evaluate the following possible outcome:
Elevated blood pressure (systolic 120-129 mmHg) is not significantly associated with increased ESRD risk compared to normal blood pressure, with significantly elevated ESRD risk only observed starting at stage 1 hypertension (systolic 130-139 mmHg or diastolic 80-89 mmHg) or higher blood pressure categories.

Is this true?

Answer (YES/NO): NO